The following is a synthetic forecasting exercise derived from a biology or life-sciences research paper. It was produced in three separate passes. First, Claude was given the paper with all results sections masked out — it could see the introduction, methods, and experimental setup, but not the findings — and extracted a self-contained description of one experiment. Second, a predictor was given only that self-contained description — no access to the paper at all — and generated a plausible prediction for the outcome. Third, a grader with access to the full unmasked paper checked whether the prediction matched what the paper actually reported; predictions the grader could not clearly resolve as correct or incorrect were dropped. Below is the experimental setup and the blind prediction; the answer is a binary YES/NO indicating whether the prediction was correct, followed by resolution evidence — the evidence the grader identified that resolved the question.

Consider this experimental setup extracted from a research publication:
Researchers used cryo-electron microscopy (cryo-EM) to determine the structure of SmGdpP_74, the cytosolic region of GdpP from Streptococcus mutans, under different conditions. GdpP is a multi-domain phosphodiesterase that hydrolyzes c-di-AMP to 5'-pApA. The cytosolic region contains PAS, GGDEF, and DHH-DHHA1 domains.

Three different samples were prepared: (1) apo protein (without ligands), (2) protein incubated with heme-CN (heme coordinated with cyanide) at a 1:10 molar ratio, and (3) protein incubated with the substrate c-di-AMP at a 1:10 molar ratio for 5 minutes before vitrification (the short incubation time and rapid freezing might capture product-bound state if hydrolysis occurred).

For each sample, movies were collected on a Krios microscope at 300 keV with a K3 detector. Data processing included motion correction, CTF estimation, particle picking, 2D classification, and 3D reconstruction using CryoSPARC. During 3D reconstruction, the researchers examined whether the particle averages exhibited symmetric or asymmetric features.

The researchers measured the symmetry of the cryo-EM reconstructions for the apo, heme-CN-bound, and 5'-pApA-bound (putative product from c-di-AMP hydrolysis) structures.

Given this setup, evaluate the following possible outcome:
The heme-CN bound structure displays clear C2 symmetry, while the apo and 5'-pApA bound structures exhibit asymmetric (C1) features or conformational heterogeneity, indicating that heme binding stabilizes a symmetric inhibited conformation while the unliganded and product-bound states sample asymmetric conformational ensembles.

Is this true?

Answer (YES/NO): NO